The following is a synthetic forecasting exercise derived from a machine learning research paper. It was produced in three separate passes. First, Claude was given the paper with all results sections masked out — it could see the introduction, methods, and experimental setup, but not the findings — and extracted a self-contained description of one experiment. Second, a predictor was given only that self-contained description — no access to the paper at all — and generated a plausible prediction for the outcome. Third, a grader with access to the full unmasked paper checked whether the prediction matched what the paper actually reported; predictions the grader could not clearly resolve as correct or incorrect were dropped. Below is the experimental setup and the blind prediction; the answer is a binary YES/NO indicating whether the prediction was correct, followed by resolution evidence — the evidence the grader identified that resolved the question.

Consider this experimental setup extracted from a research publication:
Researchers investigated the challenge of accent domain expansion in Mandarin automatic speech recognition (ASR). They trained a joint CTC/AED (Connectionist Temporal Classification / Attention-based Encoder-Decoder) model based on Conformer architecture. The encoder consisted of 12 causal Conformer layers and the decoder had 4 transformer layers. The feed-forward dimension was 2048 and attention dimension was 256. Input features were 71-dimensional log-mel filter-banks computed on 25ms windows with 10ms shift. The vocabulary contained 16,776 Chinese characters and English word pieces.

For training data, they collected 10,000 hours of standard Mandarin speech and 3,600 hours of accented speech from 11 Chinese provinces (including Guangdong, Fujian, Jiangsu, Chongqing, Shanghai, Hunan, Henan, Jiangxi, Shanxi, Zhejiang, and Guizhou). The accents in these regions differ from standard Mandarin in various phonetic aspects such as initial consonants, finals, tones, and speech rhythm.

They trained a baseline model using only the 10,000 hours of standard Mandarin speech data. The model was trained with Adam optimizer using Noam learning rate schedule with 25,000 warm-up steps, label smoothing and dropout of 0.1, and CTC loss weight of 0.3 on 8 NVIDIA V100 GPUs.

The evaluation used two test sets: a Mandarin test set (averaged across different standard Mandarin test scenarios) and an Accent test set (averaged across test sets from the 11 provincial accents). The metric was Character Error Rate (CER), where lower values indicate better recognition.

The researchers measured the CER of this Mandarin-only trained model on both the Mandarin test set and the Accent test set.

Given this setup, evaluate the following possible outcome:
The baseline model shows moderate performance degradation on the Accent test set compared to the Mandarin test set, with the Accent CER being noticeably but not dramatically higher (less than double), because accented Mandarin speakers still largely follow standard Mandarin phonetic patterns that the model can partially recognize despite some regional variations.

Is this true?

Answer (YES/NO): YES